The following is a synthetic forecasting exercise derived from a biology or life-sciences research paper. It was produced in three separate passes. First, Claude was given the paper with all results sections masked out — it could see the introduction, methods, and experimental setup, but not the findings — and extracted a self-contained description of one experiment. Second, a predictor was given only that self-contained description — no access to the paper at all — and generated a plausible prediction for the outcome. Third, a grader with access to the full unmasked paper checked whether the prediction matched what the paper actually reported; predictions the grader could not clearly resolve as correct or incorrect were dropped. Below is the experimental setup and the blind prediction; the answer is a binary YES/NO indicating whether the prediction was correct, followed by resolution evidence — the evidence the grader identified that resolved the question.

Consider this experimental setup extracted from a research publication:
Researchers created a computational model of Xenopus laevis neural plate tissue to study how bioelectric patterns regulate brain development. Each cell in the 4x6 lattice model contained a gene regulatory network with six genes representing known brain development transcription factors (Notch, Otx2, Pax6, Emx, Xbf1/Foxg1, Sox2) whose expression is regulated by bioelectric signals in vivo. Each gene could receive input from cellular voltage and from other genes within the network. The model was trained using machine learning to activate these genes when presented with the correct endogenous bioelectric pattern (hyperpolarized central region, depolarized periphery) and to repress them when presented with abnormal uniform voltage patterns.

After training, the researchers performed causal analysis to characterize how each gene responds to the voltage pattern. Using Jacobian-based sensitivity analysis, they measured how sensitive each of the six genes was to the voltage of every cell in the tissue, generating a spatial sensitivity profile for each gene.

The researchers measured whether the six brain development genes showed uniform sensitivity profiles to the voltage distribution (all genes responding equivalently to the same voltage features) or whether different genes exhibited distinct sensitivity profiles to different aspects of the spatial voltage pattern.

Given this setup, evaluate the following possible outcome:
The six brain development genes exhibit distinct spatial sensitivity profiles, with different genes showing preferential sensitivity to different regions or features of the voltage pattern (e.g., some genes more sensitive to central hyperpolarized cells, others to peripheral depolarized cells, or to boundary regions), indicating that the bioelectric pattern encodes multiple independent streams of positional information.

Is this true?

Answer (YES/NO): YES